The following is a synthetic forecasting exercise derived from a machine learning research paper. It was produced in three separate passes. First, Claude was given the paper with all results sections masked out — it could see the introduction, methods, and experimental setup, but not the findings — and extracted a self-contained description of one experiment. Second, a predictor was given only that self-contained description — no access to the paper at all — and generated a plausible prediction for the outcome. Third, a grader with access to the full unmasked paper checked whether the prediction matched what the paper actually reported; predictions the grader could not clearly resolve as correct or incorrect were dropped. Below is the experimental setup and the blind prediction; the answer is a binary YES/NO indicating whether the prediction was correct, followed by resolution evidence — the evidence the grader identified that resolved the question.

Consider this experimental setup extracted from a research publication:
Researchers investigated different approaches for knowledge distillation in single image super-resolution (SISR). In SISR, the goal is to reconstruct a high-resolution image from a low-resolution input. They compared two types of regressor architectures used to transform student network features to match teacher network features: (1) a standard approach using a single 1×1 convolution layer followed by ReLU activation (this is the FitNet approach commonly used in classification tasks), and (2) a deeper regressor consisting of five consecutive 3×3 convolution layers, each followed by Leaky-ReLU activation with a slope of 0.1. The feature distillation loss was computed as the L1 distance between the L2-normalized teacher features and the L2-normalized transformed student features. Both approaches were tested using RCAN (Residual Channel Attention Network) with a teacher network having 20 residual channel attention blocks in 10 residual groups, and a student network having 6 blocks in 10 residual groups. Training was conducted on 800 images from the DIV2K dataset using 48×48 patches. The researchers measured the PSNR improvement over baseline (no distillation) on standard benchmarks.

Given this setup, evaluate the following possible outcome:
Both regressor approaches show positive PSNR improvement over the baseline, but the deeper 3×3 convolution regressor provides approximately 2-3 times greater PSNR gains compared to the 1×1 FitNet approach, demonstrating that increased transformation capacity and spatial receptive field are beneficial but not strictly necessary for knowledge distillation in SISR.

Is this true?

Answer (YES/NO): NO